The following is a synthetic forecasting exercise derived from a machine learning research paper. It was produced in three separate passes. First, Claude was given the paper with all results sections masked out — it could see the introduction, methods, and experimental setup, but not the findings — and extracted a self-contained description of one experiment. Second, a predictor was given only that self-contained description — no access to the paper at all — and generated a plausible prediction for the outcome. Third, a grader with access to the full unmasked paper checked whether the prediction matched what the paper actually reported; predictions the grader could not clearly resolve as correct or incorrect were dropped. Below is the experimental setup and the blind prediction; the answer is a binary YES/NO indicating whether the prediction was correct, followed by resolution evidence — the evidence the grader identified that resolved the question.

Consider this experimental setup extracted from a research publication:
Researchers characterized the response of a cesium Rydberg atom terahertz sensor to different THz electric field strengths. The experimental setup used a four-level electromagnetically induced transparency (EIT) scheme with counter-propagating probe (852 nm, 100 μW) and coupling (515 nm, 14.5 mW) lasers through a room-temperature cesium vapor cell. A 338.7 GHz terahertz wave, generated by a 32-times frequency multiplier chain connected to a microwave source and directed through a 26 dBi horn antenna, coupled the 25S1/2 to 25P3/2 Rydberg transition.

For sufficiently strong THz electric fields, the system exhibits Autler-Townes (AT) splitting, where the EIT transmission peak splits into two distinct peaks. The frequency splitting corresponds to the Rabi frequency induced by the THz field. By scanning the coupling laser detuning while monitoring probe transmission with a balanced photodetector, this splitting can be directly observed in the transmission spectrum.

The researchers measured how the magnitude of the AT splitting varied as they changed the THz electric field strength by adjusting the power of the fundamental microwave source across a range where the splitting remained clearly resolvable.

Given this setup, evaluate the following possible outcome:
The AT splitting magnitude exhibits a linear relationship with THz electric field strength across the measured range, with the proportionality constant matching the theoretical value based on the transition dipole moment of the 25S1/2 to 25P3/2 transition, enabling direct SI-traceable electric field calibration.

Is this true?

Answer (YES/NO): YES